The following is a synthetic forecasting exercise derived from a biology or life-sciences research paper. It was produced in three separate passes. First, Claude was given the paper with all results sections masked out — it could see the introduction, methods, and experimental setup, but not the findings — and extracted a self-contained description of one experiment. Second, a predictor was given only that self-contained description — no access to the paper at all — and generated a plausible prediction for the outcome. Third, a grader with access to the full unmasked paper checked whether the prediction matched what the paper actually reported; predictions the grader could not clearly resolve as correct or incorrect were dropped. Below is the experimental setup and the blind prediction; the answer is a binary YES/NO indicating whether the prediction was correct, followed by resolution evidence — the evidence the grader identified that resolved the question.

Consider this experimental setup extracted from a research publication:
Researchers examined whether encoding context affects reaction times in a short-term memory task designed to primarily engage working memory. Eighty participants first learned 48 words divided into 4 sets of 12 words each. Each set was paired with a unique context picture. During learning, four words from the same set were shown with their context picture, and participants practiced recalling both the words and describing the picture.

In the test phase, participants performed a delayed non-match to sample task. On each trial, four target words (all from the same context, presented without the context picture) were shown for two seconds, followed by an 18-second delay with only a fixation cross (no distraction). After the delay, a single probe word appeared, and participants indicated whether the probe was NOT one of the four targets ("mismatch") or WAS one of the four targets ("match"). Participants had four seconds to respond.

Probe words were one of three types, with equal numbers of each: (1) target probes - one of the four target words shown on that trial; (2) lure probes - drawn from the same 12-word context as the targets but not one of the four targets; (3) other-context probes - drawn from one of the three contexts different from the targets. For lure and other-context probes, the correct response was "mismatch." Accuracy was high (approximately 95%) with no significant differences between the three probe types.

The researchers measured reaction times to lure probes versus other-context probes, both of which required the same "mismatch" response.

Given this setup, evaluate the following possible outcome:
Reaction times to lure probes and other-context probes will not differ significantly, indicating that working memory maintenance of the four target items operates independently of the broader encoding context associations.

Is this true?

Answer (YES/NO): NO